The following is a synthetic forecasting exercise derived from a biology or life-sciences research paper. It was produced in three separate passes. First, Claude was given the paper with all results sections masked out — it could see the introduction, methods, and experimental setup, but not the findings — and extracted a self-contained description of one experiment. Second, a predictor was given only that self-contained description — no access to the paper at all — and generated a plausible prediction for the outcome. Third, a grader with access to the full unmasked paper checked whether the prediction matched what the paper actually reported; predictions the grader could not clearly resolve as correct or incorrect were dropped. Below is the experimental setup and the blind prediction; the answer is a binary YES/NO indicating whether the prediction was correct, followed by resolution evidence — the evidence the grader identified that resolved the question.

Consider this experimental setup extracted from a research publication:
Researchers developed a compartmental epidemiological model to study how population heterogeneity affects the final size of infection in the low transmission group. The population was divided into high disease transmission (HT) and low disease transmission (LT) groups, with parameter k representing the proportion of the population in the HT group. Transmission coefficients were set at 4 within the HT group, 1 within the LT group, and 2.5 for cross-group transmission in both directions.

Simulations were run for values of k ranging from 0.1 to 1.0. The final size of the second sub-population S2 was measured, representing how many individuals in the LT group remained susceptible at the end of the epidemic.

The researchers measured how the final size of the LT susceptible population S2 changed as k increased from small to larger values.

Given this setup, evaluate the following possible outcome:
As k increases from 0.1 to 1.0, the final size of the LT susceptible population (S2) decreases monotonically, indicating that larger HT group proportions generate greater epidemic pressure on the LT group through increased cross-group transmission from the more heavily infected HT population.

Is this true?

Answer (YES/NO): YES